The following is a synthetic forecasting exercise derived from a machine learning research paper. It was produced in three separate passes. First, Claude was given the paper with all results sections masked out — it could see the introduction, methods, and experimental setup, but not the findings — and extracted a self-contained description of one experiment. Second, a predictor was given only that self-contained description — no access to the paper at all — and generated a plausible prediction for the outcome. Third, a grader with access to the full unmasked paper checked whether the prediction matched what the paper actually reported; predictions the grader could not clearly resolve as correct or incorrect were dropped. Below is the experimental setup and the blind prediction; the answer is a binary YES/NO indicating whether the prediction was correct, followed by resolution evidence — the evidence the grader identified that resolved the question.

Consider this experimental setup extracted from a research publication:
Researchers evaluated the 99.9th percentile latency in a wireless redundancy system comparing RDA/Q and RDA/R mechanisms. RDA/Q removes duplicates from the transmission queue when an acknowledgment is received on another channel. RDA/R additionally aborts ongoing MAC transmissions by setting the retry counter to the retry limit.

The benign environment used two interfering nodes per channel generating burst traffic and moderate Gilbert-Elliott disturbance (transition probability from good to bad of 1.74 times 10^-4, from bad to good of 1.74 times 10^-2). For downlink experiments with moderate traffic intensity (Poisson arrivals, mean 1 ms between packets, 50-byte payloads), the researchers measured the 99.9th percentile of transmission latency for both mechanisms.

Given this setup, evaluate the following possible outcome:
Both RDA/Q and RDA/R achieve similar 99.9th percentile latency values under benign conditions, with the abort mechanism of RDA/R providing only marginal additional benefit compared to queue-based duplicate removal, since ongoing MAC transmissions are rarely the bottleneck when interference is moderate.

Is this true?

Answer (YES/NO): NO